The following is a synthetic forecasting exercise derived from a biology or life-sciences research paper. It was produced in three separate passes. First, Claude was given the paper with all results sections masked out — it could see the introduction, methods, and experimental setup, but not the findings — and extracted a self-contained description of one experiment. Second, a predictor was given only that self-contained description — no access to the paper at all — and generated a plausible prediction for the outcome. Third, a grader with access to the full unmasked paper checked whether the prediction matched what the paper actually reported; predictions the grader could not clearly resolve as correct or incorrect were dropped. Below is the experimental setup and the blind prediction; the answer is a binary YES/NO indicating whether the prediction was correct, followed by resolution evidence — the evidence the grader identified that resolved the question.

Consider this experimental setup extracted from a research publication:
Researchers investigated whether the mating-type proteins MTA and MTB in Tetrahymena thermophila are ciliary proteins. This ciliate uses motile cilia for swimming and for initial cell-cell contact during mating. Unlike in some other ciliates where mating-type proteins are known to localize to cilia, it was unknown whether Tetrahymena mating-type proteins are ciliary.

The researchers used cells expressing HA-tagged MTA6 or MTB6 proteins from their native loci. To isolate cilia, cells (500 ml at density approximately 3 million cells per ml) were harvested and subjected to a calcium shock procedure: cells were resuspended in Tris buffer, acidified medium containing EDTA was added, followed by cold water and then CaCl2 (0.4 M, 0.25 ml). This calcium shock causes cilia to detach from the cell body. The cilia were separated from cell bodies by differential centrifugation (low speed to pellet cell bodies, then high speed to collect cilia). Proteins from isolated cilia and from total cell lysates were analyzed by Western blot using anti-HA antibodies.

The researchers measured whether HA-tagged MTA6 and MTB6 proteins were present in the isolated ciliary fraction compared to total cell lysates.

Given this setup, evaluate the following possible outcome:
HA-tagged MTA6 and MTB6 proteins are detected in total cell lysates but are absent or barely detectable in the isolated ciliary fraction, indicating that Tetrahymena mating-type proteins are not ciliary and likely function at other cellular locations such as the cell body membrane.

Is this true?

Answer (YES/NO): YES